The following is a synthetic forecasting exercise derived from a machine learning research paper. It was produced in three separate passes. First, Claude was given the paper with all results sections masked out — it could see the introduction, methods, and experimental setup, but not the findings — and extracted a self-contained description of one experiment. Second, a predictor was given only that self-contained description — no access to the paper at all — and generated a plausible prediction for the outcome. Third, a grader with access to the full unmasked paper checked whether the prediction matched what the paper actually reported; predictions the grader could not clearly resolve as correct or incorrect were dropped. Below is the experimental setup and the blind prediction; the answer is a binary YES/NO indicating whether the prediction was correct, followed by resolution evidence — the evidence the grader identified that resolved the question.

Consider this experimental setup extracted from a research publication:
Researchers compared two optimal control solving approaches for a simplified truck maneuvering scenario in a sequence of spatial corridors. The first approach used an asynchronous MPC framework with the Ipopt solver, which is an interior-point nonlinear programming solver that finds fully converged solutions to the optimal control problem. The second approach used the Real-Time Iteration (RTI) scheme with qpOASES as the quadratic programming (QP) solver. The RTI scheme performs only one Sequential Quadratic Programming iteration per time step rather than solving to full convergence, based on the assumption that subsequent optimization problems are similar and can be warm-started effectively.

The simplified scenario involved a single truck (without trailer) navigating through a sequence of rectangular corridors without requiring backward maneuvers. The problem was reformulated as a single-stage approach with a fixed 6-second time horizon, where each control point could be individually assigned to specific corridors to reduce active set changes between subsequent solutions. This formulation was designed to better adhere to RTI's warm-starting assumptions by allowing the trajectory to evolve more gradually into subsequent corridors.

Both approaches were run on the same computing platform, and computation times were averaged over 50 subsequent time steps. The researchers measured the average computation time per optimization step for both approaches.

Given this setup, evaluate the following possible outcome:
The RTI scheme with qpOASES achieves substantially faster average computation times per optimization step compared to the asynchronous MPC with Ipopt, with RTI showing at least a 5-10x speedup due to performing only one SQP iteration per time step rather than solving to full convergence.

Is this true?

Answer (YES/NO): NO